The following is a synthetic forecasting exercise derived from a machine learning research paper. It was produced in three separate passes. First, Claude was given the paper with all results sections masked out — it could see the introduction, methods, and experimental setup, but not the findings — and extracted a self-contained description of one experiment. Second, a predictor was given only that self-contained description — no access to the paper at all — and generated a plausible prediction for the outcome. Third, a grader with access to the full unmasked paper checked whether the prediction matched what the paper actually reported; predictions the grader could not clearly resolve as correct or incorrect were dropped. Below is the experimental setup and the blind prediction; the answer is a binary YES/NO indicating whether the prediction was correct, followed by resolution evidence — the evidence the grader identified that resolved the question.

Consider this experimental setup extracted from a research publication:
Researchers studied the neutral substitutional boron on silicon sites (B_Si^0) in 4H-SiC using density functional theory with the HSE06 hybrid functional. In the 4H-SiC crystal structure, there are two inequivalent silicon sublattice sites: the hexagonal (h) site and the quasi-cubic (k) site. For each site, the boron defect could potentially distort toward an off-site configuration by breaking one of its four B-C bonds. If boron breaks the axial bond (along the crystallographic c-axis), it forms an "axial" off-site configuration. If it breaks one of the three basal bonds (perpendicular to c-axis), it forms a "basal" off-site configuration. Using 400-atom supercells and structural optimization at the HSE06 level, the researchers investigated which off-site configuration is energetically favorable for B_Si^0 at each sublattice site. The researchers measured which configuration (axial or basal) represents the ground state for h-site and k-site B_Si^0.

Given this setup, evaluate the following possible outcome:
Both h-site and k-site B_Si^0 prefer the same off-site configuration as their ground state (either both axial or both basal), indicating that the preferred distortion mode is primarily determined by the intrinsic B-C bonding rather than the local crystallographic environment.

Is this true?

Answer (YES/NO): NO